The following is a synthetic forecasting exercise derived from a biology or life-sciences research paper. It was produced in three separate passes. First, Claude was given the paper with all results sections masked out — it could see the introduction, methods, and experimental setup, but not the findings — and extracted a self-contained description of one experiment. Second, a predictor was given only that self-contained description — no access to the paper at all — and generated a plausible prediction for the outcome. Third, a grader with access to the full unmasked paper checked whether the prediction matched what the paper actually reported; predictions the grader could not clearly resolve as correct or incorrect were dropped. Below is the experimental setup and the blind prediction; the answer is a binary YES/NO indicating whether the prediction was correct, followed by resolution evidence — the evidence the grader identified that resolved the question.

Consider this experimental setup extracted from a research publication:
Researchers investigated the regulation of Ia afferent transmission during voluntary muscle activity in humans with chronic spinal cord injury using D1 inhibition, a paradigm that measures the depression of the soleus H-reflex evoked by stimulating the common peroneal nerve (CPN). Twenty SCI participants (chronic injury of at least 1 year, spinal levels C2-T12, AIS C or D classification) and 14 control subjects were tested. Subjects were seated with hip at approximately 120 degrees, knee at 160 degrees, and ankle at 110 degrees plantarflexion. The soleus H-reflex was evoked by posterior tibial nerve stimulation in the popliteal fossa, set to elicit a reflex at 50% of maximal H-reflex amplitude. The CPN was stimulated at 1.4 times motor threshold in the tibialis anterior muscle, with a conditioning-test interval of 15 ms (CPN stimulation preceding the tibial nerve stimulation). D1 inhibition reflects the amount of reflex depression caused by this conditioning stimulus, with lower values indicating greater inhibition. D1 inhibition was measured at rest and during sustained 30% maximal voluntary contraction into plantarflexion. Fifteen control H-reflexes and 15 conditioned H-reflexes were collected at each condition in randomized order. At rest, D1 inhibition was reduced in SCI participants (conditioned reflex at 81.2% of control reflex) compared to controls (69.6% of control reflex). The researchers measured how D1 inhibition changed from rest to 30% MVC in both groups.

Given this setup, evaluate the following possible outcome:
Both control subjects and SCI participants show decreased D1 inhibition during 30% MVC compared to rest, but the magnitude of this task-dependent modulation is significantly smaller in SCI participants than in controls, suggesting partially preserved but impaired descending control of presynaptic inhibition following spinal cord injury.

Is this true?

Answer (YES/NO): NO